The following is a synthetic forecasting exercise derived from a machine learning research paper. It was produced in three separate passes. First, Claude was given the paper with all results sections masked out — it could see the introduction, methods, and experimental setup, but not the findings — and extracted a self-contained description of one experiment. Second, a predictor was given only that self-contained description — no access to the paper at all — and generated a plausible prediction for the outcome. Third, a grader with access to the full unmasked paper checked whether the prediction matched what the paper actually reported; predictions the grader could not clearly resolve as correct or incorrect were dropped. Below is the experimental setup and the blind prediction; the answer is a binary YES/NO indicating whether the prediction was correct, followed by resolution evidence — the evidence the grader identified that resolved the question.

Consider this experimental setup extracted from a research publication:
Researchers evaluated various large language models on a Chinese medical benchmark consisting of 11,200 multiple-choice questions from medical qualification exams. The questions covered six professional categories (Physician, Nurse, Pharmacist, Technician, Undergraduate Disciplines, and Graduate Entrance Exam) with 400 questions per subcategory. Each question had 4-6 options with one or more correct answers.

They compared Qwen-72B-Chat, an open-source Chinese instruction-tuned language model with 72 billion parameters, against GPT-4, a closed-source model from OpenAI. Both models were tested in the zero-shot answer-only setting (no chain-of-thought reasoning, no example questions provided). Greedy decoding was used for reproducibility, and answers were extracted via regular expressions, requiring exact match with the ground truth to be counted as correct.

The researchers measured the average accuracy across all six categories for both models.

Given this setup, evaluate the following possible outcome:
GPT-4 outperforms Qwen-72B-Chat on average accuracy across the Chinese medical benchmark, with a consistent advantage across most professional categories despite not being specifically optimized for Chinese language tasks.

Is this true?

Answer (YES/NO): NO